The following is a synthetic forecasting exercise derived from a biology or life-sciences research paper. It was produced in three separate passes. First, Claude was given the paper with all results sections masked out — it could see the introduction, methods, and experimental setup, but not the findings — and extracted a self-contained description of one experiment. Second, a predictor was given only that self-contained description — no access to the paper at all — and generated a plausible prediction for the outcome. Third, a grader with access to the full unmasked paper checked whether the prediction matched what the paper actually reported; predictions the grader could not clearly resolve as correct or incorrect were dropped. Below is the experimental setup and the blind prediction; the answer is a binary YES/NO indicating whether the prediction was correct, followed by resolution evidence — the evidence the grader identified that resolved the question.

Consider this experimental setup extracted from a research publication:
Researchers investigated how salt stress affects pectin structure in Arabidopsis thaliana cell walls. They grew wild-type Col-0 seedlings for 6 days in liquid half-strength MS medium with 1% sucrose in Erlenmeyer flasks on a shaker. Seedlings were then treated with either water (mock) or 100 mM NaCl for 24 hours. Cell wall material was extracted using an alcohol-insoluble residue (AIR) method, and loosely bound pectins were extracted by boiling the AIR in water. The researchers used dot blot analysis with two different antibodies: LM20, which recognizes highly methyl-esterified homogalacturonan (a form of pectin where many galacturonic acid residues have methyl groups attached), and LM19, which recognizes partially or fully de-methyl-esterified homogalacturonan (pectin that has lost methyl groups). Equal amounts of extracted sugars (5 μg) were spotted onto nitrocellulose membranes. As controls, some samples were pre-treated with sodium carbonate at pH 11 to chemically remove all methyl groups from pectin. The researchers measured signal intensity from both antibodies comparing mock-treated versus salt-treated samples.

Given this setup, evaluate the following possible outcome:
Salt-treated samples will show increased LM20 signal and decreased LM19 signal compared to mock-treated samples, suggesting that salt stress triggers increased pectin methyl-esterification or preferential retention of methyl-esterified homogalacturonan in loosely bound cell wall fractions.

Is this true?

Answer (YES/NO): NO